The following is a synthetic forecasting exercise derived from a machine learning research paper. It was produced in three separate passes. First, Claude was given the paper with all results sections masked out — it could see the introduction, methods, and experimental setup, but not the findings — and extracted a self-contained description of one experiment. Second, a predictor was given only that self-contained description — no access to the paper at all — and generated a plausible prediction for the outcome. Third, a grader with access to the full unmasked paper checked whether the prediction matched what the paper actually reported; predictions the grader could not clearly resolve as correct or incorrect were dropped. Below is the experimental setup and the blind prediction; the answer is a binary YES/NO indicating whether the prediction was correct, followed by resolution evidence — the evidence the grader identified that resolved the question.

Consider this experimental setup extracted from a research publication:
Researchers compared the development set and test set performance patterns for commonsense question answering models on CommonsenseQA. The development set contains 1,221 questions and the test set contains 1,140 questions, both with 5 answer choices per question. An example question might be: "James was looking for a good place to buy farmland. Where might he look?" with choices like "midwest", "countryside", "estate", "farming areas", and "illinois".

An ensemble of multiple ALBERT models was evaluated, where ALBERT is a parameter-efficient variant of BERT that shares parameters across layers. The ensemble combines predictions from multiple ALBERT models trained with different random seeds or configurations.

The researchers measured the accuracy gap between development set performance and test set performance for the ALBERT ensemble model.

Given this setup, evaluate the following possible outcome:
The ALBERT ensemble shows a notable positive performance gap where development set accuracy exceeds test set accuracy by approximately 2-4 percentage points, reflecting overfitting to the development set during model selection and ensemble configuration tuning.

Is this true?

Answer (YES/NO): NO